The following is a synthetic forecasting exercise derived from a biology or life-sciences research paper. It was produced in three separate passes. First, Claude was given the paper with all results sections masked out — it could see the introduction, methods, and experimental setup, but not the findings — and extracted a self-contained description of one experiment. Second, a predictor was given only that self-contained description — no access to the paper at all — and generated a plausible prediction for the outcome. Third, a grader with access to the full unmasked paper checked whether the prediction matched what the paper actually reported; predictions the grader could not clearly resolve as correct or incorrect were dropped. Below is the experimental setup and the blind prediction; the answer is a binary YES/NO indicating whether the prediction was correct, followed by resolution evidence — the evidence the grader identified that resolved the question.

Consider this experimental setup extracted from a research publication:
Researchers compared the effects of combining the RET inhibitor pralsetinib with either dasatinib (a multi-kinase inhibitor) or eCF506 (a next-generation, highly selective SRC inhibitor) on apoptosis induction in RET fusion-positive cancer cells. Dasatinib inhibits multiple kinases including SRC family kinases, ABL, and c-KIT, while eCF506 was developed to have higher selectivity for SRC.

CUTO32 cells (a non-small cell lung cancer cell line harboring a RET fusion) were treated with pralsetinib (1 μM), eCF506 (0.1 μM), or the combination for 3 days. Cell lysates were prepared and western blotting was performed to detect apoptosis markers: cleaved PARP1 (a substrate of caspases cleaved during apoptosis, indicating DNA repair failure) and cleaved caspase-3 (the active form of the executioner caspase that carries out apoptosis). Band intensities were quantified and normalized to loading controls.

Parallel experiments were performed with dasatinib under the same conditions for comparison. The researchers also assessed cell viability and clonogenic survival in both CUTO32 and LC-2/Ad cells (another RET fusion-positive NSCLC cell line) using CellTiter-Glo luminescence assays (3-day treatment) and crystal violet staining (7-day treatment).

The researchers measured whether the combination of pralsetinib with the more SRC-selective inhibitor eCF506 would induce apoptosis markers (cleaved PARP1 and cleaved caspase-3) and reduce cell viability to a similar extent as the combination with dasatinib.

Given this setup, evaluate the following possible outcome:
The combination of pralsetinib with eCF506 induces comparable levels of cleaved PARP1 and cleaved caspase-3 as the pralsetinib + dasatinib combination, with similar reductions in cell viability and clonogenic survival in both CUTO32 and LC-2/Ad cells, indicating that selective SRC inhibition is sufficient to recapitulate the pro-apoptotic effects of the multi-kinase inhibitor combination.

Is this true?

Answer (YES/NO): YES